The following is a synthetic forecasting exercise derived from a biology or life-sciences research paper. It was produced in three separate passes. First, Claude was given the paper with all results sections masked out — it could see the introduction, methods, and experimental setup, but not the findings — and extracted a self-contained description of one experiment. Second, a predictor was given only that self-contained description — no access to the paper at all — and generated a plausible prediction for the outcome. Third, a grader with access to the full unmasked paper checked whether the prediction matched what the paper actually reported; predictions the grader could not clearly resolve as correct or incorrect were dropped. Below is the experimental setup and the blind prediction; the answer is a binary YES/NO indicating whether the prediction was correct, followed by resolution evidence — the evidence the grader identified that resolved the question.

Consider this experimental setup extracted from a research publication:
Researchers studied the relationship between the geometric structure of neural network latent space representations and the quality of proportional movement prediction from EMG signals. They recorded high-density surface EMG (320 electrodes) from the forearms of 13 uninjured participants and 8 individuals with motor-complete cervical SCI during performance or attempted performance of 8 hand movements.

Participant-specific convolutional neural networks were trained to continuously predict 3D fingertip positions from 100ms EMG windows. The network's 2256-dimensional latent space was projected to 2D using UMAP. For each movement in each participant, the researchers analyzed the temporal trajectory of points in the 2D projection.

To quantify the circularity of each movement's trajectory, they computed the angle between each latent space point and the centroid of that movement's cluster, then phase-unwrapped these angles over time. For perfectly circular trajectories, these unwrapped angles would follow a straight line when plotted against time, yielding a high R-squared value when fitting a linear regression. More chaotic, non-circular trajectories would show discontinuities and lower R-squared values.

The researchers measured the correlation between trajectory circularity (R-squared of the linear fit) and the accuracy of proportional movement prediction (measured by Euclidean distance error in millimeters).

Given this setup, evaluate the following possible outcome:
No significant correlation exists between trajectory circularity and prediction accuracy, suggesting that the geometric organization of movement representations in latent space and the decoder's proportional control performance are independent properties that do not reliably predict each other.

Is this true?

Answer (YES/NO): NO